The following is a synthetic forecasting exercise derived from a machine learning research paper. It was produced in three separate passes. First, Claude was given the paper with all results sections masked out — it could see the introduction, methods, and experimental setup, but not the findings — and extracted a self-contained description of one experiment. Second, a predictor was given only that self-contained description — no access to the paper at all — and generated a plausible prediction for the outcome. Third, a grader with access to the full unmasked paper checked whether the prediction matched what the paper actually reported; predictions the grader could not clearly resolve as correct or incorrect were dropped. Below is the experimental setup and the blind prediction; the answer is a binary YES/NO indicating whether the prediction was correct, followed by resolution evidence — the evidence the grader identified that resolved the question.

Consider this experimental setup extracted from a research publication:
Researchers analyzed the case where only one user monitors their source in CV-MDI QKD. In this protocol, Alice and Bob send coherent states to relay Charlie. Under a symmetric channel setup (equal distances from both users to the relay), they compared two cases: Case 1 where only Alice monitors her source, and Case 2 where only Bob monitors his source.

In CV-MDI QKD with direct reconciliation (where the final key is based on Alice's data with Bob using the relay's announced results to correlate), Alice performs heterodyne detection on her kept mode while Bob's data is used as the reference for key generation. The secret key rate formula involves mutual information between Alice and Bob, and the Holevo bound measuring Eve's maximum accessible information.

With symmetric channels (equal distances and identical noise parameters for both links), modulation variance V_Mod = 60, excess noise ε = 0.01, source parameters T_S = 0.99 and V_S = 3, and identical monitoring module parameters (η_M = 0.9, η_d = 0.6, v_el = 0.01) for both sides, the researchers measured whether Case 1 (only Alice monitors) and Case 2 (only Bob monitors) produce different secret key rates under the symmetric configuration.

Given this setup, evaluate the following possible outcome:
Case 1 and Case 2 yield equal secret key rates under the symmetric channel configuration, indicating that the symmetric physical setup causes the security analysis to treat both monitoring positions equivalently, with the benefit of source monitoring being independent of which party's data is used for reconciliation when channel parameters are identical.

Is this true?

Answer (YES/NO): NO